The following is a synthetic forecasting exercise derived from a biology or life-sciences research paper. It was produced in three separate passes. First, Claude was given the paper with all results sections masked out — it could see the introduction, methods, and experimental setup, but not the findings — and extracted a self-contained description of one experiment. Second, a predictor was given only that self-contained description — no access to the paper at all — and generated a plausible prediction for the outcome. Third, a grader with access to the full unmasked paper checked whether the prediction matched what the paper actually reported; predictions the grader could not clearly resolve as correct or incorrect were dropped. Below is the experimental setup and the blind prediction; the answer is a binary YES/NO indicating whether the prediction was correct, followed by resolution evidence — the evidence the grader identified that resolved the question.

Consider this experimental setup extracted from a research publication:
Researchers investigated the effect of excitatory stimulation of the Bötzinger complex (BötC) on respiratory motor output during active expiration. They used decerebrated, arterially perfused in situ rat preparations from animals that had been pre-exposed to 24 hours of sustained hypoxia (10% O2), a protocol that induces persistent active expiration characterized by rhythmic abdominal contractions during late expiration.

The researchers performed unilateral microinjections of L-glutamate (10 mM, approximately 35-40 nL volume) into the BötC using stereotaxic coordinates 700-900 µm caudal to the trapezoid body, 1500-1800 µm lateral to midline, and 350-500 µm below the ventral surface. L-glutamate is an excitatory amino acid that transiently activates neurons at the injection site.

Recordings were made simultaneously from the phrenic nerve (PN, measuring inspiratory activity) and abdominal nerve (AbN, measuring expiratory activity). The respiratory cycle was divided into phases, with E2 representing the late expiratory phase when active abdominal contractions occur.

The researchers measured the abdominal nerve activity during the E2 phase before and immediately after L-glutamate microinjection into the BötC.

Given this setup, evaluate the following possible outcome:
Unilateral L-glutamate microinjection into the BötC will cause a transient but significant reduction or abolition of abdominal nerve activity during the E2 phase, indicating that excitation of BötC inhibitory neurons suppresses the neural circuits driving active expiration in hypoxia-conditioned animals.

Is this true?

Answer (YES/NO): YES